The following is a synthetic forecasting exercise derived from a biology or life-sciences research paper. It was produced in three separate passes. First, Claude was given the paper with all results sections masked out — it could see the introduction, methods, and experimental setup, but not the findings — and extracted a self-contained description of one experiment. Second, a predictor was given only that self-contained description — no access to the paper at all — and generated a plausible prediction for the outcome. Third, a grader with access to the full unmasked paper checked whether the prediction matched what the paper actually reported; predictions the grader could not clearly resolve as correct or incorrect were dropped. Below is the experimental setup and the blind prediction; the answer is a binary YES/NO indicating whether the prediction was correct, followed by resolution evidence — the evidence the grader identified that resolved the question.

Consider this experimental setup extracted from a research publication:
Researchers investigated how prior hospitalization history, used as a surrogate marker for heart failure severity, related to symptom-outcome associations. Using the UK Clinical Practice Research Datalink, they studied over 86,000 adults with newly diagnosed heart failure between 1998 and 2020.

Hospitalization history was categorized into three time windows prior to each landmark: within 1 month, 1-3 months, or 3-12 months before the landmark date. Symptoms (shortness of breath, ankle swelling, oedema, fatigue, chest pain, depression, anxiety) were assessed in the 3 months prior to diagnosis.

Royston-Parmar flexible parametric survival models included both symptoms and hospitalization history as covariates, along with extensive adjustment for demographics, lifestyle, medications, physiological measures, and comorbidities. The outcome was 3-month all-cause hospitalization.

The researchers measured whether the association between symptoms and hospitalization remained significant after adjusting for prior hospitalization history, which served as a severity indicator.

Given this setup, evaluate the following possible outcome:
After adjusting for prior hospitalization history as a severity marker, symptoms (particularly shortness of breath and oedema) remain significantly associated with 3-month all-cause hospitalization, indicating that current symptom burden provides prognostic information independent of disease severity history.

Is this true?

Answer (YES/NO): NO